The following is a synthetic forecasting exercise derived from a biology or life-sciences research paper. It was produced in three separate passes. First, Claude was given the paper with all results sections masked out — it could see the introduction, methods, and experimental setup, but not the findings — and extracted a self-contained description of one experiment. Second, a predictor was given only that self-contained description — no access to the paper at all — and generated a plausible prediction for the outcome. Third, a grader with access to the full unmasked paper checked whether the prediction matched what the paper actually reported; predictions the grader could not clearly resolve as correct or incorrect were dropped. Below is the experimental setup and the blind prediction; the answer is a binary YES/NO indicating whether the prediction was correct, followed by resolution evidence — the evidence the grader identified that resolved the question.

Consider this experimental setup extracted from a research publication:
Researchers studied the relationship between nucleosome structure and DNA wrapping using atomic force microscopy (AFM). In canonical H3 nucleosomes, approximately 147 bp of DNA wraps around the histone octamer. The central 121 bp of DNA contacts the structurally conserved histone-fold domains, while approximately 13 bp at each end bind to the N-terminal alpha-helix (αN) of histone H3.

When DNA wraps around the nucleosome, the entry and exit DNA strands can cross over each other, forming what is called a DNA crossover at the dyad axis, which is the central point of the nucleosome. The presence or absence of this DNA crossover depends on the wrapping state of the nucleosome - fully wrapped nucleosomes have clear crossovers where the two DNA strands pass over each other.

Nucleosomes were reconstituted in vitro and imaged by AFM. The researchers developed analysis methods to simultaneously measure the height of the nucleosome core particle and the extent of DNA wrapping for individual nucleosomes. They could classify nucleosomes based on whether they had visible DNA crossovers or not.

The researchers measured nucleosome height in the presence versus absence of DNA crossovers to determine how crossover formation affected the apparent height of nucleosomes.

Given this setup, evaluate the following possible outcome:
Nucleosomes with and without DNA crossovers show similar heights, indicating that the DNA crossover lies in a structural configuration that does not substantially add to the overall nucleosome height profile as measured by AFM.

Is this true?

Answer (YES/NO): NO